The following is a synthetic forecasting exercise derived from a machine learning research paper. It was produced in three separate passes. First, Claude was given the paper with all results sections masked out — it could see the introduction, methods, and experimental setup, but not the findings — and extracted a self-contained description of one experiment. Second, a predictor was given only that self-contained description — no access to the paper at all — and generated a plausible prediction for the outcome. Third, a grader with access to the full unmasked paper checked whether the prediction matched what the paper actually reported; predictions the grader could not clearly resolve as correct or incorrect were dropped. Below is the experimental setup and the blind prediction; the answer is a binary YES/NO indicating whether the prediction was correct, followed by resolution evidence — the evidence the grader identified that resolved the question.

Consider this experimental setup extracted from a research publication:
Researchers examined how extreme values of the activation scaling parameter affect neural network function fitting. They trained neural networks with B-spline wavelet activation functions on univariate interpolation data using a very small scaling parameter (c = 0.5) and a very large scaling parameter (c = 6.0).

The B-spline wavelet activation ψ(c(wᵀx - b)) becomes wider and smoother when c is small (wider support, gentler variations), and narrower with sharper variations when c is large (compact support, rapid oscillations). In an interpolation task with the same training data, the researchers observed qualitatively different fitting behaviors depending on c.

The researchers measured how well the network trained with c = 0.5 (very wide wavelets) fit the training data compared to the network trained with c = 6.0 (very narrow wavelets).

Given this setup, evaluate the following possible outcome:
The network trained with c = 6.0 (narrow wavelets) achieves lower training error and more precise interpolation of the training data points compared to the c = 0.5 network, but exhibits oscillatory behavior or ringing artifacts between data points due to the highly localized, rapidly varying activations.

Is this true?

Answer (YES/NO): YES